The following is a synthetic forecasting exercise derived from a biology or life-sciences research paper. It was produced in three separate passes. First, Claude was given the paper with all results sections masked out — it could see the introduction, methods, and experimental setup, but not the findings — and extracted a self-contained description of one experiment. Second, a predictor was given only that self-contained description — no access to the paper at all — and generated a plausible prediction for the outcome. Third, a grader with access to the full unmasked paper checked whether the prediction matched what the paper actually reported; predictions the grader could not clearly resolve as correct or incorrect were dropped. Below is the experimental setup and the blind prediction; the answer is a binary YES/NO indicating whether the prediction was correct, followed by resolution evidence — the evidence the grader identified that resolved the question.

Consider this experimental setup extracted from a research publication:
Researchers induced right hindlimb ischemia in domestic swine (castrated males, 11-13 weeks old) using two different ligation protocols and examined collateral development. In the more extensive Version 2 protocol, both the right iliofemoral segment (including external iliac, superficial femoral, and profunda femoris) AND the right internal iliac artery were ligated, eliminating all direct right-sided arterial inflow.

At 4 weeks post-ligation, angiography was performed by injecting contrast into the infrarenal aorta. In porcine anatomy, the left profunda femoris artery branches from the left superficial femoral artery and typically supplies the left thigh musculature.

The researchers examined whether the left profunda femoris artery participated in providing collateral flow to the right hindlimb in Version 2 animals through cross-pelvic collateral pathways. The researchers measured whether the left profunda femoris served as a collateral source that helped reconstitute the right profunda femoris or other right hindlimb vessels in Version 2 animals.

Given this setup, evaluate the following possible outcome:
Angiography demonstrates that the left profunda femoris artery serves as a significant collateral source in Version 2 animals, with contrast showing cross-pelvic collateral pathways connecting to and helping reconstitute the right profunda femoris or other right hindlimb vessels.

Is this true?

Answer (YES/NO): YES